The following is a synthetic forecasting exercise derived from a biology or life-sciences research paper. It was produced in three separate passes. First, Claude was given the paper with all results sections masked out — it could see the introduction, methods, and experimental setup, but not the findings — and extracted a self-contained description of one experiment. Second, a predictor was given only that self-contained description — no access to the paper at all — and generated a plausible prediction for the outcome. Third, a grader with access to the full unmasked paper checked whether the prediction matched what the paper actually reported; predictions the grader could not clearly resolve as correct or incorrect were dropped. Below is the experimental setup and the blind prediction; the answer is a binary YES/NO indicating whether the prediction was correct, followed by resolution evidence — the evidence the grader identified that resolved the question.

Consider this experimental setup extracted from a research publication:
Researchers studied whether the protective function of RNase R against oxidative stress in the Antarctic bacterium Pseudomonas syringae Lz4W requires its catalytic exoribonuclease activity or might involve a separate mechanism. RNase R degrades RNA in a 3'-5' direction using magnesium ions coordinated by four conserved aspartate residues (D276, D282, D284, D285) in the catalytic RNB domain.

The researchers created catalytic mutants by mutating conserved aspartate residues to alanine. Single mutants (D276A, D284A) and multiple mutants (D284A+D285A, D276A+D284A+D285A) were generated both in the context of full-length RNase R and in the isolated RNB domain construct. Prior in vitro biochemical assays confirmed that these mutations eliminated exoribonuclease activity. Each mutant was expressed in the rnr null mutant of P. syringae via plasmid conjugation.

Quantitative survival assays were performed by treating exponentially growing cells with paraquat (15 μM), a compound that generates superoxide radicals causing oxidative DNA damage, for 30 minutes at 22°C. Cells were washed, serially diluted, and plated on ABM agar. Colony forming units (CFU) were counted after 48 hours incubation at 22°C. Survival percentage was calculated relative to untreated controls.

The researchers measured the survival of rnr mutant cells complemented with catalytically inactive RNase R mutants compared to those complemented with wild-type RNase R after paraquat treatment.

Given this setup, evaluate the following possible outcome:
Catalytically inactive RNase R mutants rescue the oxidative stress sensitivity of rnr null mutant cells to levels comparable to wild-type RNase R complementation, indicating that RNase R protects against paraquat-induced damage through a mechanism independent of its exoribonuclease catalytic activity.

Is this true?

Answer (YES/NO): YES